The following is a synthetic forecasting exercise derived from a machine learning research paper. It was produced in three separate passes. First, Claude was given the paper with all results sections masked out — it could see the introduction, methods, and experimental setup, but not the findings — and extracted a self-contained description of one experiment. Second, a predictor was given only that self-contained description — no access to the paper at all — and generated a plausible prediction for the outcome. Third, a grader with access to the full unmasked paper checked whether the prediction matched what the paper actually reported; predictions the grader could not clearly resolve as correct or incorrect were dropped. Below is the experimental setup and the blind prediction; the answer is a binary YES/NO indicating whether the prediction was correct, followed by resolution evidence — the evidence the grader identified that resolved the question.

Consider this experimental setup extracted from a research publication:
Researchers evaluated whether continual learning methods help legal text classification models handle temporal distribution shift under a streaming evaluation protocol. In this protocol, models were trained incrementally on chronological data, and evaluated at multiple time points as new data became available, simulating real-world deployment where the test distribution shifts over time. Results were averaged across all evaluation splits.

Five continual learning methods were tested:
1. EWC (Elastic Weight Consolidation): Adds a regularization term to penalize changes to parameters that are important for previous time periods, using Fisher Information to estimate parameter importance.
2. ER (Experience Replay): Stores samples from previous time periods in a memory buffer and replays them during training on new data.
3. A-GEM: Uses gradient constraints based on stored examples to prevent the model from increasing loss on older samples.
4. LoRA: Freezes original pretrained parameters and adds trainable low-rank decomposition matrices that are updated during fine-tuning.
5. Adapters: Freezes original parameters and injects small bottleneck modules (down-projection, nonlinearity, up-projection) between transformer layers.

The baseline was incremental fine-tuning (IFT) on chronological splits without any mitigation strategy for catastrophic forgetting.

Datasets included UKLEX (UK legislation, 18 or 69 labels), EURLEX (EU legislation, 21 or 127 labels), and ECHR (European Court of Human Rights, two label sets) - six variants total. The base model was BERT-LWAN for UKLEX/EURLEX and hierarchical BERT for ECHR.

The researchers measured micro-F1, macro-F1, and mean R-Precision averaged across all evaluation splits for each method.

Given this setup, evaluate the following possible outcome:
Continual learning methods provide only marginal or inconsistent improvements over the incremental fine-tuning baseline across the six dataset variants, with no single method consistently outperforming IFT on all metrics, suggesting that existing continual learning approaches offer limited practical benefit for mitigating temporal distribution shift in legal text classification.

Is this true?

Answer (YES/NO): NO